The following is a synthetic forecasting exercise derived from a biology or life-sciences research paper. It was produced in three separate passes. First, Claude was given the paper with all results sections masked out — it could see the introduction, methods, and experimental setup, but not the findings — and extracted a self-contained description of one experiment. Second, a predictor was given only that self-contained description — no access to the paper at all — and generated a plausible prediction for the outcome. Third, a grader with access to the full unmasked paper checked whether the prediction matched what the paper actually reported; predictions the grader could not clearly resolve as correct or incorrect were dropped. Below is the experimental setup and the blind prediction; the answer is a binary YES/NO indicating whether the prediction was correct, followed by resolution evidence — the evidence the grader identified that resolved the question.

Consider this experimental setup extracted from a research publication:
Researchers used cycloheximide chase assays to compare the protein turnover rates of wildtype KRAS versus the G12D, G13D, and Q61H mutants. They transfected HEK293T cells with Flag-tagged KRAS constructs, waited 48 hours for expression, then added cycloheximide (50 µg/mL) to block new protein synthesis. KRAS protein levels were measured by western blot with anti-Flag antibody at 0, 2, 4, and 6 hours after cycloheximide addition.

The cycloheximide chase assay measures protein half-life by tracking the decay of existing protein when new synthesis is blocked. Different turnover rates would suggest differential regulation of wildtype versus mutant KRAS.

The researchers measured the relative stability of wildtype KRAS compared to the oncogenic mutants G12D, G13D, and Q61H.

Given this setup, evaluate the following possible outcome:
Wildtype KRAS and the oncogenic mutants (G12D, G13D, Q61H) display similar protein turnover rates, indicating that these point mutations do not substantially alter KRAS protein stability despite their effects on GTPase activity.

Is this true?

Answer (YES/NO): NO